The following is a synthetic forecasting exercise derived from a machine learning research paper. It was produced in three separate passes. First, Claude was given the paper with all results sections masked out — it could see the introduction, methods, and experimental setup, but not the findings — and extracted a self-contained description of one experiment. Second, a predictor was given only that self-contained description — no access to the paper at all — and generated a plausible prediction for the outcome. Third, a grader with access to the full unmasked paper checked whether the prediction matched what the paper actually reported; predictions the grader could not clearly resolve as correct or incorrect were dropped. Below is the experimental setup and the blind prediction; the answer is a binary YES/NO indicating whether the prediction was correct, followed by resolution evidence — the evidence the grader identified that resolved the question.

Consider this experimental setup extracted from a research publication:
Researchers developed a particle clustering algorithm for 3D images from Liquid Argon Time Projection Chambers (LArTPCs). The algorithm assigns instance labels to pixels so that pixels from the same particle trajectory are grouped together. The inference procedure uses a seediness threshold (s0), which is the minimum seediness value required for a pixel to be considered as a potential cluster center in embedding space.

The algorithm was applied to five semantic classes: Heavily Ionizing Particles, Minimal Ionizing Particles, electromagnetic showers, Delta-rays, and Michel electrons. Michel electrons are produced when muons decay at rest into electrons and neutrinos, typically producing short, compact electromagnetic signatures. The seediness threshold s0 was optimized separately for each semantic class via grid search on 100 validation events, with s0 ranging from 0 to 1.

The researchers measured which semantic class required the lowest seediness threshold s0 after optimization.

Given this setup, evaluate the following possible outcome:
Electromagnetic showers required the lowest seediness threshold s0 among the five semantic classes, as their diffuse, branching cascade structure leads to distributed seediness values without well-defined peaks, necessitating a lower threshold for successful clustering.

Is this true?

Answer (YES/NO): NO